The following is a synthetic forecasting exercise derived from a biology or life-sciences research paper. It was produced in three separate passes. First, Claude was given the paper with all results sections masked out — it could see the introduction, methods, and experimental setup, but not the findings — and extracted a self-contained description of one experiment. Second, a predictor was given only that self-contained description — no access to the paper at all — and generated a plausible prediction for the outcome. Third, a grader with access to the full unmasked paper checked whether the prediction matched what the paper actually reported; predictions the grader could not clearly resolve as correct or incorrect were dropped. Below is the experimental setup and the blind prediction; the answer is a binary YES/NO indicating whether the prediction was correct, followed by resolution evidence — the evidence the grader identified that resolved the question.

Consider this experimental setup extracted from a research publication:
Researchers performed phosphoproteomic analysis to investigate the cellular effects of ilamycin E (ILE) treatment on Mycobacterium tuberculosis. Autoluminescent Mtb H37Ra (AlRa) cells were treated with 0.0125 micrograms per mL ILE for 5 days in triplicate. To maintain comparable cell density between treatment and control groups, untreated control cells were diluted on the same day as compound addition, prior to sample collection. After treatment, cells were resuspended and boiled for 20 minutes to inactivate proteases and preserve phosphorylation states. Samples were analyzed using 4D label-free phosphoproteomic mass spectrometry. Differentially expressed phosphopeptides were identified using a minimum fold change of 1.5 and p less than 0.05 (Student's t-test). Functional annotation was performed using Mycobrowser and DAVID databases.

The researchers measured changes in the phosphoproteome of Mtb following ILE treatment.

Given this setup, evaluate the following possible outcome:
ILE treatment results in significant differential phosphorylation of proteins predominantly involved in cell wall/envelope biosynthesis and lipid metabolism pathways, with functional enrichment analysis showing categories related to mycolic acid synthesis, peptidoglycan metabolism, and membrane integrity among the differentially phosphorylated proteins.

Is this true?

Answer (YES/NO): NO